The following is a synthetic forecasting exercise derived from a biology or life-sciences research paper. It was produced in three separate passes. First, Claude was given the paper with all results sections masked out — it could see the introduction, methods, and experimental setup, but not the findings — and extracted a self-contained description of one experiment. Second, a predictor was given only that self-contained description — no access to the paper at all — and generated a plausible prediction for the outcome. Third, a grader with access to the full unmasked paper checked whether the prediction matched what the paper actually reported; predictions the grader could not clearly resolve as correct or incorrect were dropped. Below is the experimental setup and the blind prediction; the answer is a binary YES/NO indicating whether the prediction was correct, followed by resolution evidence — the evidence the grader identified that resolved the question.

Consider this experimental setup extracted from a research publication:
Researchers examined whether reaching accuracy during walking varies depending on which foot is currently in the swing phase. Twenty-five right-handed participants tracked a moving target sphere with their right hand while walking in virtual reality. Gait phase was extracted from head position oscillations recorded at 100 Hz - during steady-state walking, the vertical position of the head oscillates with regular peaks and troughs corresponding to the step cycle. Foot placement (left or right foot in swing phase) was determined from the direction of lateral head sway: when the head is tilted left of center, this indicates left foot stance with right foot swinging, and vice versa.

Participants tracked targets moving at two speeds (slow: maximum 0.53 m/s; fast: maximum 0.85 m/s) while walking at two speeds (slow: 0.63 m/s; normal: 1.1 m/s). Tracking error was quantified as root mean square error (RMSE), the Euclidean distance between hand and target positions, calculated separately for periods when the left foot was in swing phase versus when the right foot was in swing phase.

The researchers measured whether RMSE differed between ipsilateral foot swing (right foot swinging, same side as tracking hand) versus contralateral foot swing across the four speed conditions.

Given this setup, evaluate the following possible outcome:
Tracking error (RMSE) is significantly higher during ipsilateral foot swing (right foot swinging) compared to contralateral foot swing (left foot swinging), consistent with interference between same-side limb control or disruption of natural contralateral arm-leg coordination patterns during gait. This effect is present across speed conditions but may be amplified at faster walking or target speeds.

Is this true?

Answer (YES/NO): NO